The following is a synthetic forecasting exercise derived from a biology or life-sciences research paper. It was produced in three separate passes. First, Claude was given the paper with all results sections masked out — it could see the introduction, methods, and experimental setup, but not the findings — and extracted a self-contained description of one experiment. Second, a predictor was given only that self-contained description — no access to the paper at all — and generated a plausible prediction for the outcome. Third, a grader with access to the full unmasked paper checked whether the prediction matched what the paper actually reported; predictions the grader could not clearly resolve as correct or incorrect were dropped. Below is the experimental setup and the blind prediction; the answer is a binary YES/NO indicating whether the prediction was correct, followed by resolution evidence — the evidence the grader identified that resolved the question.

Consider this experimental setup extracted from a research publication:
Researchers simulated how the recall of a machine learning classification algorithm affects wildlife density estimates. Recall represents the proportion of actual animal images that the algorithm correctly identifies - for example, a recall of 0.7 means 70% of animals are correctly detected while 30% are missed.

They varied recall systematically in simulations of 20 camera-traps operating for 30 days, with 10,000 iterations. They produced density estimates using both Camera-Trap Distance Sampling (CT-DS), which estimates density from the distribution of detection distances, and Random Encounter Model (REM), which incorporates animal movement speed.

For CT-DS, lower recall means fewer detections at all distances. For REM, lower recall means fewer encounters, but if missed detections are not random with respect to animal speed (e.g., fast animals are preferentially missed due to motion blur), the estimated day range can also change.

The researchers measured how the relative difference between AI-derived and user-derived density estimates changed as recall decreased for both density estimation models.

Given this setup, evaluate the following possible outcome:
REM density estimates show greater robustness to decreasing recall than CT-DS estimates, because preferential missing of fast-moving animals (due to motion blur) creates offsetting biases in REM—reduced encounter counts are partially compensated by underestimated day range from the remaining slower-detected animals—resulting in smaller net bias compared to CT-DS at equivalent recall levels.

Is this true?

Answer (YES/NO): NO